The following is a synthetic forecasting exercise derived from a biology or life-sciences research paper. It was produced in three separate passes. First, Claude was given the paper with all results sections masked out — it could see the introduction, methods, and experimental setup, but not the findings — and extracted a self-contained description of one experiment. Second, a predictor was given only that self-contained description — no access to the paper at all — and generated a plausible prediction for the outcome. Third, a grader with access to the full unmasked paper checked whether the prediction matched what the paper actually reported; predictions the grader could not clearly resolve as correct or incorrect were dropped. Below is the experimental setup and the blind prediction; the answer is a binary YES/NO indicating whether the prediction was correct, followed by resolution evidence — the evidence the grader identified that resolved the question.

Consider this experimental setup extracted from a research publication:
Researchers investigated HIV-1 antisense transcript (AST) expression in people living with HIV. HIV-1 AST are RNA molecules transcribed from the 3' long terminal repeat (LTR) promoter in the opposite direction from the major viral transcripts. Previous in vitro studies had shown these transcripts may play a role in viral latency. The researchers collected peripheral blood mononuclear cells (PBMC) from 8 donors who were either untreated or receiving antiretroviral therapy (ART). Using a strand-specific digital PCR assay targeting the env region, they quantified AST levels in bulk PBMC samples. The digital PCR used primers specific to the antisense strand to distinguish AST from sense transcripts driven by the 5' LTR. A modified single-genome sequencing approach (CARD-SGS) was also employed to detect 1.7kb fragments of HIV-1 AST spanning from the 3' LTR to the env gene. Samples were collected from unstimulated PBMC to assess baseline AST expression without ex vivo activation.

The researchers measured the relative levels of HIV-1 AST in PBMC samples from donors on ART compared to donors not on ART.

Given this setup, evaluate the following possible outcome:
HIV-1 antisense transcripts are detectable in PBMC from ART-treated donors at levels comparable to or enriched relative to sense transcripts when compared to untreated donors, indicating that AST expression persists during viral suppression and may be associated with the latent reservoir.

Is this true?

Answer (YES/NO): YES